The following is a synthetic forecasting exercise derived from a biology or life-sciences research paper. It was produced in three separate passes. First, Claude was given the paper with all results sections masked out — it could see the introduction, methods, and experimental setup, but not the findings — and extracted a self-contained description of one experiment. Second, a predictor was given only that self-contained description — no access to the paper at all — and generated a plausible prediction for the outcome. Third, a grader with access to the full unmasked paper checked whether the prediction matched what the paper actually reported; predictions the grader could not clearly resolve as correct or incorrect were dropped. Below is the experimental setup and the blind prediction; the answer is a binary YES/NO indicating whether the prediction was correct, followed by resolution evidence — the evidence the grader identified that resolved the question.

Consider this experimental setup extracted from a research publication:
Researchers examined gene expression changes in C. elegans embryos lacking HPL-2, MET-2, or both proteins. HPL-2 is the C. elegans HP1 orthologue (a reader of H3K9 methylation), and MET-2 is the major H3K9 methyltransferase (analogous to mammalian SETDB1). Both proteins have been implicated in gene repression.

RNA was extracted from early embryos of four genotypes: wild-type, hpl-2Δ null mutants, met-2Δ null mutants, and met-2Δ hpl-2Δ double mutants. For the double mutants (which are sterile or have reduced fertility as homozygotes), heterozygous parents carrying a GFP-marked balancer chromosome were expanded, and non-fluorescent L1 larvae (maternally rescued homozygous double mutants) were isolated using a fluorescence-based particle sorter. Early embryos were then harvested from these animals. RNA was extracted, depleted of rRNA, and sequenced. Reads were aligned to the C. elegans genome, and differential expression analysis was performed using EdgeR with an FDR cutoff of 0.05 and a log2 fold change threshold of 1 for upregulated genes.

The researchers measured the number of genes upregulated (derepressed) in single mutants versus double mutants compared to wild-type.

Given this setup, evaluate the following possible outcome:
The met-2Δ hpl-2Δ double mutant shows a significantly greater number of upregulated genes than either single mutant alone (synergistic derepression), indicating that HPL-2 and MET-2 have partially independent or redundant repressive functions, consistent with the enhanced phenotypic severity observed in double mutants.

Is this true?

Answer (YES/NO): NO